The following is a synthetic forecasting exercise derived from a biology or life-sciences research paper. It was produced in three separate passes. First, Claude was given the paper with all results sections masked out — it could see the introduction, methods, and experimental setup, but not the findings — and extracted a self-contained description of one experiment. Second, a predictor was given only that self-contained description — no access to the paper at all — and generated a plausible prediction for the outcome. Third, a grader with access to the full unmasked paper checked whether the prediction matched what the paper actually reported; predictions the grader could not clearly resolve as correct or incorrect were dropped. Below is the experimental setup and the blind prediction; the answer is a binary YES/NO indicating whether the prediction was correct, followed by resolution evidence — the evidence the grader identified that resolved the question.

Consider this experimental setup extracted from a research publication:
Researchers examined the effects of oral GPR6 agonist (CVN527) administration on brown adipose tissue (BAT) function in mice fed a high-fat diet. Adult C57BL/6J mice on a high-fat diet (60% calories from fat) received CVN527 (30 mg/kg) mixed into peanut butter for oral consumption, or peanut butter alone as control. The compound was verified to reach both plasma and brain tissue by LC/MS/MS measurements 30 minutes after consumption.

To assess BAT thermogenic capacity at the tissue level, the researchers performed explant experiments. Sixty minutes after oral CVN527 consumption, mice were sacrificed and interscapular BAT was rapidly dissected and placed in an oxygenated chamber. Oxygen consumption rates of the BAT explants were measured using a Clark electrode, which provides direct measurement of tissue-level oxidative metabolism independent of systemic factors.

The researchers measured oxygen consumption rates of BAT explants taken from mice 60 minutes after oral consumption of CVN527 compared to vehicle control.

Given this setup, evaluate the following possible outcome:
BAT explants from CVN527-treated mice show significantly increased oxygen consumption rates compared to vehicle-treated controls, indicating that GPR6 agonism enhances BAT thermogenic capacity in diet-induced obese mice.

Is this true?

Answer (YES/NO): YES